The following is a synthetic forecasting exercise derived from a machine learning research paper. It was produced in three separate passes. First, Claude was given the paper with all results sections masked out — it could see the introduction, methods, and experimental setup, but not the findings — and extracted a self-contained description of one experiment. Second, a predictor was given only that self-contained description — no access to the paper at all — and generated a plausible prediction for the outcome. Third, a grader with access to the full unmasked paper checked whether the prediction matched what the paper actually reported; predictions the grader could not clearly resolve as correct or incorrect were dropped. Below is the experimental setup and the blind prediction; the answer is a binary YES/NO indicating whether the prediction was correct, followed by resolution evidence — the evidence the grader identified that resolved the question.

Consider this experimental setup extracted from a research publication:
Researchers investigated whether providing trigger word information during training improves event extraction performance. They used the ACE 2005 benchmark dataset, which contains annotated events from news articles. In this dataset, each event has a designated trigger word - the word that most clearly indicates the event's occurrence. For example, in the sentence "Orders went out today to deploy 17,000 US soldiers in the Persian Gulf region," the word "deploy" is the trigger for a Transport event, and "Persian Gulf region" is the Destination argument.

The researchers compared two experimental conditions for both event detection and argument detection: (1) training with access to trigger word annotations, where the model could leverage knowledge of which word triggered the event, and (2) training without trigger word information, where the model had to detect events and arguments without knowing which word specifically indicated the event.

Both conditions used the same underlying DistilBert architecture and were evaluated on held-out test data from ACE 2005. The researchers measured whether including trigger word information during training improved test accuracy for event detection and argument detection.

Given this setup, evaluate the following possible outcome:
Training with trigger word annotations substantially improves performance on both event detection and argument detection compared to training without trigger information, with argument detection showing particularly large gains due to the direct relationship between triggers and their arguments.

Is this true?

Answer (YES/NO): NO